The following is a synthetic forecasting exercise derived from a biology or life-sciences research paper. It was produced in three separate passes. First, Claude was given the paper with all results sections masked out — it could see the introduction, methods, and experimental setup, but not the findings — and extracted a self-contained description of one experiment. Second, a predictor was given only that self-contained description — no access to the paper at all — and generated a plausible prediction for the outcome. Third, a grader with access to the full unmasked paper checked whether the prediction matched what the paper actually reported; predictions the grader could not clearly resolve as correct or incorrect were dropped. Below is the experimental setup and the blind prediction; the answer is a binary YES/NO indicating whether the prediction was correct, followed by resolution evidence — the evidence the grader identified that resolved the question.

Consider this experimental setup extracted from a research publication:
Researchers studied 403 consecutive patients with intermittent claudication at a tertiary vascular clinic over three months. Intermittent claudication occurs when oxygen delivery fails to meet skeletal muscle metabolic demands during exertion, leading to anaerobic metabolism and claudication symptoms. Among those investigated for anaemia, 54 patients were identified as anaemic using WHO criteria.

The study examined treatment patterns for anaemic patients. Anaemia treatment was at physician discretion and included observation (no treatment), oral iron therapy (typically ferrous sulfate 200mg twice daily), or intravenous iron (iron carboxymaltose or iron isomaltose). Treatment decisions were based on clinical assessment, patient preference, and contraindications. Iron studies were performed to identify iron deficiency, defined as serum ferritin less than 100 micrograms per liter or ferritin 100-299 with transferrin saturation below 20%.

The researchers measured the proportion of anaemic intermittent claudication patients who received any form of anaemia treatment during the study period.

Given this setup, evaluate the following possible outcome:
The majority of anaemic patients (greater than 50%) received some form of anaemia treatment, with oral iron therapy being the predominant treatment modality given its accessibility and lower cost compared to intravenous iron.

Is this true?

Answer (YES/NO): NO